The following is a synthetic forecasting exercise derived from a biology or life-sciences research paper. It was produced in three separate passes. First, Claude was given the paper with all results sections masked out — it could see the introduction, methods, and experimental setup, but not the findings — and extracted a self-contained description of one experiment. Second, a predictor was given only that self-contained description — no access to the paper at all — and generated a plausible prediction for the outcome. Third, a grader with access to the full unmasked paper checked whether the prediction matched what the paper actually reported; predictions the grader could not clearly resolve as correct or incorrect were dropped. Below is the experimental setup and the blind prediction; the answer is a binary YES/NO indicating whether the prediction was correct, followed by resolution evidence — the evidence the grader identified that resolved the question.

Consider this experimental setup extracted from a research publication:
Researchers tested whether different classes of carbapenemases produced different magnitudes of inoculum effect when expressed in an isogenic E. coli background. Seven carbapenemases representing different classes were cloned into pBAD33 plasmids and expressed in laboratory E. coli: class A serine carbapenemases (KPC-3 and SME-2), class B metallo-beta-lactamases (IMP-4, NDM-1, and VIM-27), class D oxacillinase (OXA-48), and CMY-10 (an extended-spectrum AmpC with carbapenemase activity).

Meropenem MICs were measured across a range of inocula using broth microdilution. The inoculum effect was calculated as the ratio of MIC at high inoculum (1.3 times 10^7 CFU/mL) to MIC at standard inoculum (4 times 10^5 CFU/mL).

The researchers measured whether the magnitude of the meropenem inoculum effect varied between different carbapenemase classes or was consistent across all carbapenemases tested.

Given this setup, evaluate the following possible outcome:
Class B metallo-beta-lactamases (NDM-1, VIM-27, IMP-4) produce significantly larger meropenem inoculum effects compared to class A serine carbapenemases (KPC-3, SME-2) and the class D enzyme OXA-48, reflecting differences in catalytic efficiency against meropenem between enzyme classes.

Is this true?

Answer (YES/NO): NO